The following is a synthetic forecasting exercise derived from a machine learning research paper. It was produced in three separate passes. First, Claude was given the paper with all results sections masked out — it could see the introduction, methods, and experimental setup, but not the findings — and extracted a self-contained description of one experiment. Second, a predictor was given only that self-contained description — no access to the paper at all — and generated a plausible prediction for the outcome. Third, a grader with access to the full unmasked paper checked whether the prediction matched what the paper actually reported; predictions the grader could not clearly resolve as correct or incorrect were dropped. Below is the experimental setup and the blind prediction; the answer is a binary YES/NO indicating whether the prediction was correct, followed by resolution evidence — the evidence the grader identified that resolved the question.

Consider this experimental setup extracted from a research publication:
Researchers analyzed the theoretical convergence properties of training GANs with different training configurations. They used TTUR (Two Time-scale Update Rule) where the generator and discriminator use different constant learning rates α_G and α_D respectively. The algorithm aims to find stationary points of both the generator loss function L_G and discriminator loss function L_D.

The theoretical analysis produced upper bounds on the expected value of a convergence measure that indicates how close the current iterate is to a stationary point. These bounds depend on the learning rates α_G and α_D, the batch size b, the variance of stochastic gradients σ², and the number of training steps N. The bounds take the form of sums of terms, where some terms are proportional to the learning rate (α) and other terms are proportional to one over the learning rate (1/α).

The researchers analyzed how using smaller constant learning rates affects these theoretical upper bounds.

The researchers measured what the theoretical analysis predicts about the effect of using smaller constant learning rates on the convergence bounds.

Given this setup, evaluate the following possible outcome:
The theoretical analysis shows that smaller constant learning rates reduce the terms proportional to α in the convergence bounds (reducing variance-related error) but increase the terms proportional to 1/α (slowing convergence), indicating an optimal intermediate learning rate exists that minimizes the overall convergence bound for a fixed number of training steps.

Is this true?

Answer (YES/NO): YES